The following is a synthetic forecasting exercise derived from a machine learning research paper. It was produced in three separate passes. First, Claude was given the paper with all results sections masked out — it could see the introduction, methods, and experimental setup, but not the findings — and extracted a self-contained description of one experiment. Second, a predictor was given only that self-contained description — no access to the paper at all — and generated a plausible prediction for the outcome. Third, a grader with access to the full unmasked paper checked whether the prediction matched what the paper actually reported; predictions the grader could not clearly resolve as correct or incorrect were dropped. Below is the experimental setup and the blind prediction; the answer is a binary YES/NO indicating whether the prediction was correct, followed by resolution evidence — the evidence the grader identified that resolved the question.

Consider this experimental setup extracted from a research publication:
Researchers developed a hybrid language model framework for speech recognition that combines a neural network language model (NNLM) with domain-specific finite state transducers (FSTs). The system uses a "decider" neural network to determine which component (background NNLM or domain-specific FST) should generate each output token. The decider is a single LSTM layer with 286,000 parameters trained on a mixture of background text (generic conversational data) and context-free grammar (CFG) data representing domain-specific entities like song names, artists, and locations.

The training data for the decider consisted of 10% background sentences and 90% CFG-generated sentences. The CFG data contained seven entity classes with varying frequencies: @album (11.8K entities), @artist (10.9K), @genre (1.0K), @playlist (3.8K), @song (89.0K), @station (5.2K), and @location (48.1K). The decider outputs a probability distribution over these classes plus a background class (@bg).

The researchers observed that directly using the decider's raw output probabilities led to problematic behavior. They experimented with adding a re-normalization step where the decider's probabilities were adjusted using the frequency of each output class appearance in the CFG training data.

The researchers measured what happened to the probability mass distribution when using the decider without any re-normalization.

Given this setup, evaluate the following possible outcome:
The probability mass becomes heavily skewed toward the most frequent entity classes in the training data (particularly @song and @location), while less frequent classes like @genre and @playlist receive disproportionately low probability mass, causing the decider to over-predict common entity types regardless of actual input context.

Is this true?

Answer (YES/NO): NO